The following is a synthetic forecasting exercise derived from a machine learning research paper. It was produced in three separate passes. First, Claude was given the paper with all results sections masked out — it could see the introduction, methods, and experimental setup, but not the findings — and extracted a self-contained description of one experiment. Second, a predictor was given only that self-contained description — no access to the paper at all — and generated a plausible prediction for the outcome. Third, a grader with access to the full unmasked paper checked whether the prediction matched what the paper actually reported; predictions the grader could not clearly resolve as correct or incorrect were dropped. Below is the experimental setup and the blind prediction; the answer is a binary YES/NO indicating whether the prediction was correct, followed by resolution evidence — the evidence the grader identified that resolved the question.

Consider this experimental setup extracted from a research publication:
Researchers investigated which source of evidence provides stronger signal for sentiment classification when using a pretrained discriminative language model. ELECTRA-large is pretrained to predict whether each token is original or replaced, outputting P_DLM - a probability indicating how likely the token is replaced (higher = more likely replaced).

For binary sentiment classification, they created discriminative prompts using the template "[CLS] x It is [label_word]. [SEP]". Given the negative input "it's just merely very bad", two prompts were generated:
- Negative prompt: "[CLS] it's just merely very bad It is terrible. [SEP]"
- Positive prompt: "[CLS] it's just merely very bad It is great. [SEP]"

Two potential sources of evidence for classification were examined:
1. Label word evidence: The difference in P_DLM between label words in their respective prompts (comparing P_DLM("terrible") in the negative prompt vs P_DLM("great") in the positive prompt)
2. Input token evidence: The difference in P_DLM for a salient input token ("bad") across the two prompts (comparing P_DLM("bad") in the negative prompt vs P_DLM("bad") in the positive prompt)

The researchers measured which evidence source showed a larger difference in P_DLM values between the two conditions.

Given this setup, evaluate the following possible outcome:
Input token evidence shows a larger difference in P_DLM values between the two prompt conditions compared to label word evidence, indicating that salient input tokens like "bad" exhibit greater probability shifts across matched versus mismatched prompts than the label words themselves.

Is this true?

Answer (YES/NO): YES